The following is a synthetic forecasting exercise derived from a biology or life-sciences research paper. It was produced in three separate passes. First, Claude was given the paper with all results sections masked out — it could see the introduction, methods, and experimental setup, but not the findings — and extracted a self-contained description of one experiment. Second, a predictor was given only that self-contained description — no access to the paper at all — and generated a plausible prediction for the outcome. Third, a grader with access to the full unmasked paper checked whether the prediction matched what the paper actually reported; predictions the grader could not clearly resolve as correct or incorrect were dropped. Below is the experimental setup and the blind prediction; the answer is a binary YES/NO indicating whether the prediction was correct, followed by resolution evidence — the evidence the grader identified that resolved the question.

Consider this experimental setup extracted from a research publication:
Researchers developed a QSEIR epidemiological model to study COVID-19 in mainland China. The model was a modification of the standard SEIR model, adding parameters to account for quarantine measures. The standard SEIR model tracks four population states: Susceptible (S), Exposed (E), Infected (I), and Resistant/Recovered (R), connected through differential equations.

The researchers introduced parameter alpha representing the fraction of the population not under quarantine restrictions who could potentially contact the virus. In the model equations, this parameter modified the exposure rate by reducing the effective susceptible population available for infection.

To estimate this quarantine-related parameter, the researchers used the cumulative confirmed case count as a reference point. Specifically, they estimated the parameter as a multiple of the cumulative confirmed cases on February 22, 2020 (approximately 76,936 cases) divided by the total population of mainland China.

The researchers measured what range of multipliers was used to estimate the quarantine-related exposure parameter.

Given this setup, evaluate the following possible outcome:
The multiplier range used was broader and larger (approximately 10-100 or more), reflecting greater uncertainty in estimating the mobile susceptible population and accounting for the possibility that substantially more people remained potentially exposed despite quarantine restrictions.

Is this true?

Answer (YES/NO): NO